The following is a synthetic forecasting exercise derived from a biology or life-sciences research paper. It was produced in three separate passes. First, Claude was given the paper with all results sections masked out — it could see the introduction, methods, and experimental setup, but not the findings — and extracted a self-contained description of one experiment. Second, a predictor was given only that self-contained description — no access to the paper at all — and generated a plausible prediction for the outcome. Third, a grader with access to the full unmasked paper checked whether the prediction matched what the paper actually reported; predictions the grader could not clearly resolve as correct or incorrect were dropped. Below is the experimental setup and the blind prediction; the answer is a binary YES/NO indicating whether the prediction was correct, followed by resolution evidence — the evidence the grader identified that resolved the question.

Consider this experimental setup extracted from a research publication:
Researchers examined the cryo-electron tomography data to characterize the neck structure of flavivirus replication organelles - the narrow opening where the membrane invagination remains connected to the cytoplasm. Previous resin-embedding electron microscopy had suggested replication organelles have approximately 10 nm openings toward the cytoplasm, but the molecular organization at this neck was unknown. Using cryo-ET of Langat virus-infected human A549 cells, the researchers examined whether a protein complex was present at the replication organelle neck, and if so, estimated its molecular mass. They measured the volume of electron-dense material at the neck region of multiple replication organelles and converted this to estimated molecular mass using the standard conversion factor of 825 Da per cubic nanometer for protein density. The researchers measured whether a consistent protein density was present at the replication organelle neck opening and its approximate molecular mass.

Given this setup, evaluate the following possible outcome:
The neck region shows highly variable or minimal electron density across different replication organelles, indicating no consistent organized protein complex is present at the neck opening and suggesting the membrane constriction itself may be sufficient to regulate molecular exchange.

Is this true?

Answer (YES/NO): NO